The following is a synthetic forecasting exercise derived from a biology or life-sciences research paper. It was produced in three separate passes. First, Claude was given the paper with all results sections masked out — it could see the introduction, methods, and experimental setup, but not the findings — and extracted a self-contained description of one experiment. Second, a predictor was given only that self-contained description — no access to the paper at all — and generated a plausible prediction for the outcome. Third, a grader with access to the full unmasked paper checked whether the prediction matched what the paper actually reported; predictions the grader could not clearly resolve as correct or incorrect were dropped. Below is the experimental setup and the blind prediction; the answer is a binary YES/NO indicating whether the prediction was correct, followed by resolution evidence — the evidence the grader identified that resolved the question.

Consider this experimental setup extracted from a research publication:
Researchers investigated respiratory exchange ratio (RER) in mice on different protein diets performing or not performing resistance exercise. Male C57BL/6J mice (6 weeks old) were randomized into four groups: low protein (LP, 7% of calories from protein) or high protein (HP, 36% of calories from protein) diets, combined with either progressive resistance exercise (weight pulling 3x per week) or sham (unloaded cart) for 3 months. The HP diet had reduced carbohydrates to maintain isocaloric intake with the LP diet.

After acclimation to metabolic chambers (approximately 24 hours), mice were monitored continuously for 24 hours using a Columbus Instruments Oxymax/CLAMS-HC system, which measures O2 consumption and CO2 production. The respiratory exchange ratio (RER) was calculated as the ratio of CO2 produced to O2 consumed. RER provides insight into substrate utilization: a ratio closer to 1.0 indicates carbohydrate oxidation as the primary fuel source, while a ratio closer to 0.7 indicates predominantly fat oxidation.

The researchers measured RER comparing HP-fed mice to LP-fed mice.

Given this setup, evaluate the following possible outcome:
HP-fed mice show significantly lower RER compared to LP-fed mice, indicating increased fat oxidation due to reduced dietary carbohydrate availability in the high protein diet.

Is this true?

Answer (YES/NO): YES